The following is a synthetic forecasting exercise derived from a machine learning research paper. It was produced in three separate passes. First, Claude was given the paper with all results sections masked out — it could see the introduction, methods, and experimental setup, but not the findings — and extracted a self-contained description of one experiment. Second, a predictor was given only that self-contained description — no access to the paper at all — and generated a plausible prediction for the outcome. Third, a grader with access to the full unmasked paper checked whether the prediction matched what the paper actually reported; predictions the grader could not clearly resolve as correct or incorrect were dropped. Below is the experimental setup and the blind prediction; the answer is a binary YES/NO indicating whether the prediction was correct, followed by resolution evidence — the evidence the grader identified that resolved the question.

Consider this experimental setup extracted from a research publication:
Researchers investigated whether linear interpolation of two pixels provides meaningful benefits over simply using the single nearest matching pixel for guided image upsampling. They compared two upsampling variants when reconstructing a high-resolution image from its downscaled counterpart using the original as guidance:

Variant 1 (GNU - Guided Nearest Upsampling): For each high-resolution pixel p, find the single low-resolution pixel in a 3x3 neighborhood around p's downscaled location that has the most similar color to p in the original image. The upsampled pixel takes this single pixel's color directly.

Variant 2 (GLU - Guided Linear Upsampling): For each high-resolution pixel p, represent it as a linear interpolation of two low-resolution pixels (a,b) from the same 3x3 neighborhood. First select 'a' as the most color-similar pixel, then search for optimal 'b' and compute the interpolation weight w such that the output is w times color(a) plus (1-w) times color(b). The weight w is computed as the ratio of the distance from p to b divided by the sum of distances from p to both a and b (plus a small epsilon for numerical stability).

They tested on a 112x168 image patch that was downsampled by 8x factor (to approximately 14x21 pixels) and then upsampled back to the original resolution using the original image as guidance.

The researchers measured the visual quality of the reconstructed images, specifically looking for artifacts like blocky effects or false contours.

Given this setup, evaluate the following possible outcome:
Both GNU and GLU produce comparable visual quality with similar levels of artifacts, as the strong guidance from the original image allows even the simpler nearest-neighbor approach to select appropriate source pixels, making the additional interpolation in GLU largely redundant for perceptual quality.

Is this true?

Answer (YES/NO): NO